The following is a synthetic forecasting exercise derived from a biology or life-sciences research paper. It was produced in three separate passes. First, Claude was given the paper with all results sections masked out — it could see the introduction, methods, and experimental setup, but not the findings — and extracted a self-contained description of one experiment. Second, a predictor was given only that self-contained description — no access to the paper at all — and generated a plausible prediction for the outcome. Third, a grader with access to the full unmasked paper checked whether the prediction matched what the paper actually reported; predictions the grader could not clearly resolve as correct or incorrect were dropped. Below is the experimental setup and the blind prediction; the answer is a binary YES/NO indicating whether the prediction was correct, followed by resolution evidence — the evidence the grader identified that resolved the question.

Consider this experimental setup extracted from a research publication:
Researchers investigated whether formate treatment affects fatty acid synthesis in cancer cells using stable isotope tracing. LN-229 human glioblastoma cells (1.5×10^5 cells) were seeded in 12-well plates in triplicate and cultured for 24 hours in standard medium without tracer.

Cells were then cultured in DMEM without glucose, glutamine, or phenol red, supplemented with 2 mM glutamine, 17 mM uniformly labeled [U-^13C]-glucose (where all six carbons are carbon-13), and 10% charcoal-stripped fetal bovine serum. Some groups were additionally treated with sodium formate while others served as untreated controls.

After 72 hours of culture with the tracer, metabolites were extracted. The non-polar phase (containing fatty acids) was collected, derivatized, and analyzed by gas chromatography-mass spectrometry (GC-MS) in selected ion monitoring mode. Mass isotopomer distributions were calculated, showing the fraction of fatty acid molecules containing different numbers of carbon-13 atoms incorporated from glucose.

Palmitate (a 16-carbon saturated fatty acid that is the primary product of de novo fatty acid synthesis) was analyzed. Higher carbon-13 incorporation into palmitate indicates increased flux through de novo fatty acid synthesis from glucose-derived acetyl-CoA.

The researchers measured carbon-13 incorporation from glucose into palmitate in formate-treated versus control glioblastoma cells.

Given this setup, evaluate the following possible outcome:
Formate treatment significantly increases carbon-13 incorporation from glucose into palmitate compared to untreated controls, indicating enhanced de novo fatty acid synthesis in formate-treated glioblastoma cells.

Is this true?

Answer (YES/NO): YES